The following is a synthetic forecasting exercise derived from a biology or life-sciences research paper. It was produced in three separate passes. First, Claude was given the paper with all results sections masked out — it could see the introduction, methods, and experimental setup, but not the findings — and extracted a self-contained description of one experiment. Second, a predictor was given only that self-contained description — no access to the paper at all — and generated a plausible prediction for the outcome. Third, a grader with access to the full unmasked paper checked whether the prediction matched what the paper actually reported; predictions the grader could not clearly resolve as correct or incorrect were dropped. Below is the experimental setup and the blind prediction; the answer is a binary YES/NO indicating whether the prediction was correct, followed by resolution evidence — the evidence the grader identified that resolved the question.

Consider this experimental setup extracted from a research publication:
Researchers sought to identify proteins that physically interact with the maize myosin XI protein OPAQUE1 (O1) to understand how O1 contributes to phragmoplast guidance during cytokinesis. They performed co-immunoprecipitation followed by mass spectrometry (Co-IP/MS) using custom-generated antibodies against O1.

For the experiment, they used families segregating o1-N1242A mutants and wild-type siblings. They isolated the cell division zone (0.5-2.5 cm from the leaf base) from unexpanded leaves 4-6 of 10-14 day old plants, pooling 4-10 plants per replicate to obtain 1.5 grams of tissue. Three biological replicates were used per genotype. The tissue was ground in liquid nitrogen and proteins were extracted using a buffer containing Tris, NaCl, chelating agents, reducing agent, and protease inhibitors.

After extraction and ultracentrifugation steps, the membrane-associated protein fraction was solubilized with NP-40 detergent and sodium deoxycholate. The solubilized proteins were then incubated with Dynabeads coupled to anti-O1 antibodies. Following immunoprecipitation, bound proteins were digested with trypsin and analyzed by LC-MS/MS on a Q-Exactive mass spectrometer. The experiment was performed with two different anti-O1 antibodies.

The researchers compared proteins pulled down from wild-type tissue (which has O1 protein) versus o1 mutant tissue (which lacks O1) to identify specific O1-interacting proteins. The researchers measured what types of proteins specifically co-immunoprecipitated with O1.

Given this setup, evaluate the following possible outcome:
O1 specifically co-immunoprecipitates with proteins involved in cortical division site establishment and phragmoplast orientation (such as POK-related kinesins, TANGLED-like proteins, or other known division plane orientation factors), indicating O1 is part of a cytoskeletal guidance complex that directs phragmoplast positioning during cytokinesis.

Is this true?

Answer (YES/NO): YES